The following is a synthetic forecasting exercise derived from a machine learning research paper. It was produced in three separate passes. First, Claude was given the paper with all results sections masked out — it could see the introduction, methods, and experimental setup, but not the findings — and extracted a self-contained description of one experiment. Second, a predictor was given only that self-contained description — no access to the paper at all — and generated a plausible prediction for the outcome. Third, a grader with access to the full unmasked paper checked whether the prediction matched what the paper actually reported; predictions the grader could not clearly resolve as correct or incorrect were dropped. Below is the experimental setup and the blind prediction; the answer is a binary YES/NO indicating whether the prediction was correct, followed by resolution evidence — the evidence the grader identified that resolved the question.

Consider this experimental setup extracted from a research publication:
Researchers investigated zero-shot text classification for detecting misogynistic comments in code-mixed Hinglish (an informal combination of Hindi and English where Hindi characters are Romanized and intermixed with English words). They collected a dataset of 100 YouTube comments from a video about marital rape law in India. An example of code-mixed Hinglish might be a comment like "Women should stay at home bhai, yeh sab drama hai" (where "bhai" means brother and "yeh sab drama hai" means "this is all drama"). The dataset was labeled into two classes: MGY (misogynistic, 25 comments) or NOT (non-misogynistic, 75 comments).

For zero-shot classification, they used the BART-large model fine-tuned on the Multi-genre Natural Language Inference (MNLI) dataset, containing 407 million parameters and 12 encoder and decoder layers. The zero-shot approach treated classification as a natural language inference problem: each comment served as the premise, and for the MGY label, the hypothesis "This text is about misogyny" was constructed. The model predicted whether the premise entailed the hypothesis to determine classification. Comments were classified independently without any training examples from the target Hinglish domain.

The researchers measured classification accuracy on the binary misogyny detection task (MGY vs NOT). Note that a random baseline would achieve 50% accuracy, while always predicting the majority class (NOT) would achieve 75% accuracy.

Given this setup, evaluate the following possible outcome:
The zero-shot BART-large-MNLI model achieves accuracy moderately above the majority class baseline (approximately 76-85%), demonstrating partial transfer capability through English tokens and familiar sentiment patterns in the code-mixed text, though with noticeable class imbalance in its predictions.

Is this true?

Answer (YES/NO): NO